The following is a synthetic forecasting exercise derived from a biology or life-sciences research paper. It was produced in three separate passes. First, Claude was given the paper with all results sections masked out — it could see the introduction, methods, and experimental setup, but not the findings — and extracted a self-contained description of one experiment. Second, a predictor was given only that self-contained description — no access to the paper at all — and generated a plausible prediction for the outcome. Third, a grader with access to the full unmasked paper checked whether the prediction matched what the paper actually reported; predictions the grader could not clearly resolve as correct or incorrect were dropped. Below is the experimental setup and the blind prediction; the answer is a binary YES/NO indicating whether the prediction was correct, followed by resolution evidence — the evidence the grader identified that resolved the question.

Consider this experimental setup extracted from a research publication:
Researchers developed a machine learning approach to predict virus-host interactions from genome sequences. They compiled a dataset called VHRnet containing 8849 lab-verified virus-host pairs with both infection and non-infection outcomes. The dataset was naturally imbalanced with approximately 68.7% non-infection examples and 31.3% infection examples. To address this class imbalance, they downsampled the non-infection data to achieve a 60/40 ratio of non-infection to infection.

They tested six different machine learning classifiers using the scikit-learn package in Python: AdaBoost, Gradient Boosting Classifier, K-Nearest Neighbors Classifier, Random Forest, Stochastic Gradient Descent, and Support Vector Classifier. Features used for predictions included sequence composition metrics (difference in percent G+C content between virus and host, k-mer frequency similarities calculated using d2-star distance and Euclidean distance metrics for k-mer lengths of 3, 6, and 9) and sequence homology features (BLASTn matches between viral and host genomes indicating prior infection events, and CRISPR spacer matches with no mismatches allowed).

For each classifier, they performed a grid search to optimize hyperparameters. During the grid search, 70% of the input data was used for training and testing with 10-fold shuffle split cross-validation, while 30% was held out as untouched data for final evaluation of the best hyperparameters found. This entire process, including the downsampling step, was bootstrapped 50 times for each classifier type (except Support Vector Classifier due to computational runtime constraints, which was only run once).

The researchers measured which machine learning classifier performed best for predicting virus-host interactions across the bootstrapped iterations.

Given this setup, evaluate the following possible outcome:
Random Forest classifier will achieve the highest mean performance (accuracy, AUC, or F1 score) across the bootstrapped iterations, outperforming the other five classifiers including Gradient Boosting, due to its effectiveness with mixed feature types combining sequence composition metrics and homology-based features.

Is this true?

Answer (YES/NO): YES